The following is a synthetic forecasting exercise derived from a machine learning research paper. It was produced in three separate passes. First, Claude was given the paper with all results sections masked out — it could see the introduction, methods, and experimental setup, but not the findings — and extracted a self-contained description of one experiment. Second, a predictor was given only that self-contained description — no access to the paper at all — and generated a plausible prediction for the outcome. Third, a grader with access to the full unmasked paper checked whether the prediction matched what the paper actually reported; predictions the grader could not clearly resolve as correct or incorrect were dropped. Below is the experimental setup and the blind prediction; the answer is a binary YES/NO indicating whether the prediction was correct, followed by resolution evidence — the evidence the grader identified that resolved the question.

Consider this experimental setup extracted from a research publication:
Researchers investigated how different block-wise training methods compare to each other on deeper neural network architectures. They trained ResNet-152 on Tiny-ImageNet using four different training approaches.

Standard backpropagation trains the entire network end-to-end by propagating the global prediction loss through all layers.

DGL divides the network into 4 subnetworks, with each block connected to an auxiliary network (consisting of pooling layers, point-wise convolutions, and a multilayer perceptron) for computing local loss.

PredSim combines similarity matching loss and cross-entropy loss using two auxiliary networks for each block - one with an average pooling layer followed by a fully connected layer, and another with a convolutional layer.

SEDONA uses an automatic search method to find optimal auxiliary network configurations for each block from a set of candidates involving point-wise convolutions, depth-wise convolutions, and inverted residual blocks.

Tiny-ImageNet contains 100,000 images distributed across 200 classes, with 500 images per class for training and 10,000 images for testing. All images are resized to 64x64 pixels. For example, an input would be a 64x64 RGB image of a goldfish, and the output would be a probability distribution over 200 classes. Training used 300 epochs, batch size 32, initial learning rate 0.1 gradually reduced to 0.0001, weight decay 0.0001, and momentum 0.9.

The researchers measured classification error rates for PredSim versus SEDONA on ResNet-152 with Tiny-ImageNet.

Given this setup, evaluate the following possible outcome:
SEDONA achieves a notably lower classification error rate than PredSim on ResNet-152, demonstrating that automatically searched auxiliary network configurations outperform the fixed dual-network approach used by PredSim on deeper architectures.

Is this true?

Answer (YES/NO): YES